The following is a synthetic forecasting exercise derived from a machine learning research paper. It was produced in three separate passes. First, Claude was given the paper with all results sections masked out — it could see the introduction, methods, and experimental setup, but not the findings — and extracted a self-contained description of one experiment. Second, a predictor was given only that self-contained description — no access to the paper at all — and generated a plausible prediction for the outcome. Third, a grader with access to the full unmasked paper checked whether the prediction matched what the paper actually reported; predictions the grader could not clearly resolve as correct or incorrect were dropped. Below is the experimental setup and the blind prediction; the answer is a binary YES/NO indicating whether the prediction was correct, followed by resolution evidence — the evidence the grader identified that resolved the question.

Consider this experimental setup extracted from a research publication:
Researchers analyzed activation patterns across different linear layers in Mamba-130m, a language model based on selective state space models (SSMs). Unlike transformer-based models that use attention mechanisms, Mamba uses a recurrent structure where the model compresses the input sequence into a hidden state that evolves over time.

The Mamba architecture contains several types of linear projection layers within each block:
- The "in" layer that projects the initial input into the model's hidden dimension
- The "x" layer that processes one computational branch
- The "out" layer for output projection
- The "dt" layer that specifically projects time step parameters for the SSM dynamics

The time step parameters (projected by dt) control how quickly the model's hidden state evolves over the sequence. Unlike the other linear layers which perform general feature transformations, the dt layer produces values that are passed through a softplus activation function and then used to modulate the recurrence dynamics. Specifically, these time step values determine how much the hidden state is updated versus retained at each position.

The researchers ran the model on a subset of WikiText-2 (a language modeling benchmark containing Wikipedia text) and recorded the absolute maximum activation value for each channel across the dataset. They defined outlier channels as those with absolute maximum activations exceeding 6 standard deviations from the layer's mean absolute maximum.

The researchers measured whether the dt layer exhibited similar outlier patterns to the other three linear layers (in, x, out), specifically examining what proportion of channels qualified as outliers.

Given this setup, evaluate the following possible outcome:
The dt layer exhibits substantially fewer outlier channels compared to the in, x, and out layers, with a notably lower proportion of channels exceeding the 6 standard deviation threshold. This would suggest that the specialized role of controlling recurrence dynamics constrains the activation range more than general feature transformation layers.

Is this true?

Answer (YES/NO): YES